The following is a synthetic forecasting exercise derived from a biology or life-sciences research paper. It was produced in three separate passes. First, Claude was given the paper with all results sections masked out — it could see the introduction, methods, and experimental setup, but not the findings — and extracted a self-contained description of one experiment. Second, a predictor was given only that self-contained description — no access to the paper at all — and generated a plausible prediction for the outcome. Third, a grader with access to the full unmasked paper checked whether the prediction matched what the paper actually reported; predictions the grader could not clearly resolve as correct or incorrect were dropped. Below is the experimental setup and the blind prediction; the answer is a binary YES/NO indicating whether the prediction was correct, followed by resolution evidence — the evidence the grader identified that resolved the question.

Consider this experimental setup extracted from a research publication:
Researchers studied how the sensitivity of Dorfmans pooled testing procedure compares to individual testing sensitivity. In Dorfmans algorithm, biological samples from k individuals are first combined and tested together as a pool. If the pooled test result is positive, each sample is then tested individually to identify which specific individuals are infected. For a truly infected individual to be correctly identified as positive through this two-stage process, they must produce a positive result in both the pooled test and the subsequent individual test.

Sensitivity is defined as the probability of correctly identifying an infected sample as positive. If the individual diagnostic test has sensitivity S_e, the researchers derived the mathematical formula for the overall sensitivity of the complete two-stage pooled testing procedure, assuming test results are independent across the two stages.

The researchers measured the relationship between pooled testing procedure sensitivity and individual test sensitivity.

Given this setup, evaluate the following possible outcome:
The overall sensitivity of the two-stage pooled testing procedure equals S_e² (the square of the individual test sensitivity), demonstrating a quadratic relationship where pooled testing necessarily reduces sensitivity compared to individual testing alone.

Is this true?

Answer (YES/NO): YES